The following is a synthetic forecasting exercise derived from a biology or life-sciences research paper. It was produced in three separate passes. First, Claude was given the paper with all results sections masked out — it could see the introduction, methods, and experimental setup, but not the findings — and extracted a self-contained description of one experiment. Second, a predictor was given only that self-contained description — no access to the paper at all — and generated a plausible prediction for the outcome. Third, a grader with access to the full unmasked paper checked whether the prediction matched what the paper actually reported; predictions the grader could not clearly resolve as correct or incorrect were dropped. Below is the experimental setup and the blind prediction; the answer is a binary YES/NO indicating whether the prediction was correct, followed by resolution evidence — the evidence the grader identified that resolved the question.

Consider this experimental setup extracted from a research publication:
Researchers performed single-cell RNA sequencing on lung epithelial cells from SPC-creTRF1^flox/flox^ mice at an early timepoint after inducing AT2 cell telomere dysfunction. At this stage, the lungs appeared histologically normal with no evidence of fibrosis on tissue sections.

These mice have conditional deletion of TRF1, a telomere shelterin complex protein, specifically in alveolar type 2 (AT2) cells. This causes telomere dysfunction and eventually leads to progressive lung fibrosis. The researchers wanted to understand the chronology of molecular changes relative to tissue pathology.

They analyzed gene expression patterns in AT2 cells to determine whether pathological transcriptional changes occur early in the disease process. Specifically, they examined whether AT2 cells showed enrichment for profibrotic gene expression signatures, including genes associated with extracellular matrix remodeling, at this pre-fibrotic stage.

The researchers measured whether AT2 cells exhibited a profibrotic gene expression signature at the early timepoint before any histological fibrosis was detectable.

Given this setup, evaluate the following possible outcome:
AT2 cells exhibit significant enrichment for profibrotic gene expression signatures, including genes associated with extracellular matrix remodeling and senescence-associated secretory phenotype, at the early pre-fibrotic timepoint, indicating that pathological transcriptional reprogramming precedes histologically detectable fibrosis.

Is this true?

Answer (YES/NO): YES